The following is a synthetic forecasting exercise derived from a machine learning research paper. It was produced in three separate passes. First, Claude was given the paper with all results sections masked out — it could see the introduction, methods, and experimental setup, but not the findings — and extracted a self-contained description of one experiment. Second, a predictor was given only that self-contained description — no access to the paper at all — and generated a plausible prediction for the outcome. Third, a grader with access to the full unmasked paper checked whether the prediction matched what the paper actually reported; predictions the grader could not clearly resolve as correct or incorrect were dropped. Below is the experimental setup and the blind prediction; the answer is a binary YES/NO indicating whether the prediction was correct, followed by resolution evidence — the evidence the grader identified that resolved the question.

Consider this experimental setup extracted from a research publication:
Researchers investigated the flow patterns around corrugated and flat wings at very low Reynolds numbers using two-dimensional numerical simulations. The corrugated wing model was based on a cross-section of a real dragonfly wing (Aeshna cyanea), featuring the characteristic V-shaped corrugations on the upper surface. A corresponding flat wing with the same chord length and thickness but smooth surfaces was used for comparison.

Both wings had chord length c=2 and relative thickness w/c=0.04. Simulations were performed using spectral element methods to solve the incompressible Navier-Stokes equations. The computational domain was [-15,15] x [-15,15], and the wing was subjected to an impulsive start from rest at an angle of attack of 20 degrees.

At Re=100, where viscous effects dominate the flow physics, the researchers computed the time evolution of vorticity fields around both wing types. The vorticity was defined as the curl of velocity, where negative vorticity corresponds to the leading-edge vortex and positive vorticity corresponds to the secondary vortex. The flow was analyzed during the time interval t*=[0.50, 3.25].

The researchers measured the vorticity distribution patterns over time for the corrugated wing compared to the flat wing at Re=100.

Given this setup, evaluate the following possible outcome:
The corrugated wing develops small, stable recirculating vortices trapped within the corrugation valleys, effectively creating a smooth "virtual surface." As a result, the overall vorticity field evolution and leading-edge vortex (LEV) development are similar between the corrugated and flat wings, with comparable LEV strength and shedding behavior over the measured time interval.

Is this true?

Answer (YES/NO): NO